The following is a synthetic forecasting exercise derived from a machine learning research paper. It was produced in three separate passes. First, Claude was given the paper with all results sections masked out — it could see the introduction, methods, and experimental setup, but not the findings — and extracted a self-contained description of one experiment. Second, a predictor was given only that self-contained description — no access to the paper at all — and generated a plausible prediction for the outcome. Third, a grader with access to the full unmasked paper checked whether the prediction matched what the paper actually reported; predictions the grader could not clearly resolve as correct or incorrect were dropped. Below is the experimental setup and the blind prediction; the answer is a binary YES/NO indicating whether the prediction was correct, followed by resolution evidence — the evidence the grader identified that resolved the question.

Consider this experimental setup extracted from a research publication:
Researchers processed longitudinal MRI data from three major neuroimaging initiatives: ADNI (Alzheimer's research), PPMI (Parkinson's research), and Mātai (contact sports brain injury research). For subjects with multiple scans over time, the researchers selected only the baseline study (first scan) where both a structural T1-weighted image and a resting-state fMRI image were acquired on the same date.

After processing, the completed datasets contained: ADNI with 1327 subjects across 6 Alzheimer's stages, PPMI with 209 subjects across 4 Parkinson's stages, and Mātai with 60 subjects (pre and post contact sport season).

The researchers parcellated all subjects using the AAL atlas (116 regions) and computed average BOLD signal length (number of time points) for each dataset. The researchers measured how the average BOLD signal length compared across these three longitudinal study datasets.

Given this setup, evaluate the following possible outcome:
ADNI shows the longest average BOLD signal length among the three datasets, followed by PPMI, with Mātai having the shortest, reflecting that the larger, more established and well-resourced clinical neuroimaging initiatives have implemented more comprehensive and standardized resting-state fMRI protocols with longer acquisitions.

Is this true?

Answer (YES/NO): NO